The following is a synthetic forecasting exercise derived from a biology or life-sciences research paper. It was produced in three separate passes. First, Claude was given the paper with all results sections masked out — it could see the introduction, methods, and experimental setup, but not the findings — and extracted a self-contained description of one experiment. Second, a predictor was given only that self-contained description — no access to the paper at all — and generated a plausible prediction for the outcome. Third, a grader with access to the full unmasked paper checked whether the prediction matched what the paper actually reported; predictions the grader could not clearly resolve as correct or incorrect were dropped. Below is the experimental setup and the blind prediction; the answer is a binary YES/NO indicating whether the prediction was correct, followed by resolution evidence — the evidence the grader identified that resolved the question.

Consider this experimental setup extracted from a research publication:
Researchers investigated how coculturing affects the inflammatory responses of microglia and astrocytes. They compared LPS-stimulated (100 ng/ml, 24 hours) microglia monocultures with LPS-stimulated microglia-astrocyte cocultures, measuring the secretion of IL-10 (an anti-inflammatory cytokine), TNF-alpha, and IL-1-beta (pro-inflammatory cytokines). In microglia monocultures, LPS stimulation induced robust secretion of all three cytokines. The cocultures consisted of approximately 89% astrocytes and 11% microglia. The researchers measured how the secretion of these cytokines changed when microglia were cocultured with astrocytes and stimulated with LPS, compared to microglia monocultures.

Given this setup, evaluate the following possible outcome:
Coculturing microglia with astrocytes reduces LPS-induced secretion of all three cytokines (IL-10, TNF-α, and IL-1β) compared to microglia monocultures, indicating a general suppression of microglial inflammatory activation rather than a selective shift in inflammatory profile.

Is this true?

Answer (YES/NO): YES